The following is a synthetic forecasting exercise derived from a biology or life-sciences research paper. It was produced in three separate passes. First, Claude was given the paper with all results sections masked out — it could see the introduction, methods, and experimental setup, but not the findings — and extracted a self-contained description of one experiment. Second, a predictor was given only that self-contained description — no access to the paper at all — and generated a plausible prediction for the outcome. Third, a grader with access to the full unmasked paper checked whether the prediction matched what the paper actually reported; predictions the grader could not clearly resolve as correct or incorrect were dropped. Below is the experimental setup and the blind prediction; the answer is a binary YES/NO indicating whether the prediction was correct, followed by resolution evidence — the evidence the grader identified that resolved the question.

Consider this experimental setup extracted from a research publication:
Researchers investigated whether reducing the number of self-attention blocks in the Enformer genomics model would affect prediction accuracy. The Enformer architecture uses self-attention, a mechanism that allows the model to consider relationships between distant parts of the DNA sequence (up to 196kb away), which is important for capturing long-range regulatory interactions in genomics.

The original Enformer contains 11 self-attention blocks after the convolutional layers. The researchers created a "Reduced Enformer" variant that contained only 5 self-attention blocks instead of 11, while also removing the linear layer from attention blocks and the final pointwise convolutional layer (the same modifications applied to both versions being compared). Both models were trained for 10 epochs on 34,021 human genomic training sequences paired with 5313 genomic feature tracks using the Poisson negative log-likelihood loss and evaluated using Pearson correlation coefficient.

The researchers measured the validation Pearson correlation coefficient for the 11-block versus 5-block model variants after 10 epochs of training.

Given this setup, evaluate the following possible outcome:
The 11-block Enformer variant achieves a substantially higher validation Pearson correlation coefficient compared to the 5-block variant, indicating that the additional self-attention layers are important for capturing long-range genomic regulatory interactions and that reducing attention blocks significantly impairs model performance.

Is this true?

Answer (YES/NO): NO